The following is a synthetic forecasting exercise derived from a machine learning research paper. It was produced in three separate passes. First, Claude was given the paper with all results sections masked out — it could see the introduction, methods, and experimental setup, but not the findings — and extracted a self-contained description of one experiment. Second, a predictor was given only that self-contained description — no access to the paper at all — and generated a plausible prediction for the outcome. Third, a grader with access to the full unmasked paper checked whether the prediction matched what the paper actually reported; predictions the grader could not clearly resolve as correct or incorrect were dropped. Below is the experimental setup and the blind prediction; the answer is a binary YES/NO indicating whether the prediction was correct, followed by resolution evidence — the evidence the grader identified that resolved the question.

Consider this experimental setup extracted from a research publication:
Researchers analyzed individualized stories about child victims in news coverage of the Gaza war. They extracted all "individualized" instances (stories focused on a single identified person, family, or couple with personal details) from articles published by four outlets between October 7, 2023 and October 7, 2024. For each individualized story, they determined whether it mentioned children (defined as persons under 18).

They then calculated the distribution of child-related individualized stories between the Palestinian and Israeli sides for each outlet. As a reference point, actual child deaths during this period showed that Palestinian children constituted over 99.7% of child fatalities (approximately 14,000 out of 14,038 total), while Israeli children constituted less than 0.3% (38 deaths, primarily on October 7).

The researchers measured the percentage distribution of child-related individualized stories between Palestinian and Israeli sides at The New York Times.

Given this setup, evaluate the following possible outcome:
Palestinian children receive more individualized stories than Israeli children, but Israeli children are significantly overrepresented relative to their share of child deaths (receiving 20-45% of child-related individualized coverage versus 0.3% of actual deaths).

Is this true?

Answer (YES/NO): NO